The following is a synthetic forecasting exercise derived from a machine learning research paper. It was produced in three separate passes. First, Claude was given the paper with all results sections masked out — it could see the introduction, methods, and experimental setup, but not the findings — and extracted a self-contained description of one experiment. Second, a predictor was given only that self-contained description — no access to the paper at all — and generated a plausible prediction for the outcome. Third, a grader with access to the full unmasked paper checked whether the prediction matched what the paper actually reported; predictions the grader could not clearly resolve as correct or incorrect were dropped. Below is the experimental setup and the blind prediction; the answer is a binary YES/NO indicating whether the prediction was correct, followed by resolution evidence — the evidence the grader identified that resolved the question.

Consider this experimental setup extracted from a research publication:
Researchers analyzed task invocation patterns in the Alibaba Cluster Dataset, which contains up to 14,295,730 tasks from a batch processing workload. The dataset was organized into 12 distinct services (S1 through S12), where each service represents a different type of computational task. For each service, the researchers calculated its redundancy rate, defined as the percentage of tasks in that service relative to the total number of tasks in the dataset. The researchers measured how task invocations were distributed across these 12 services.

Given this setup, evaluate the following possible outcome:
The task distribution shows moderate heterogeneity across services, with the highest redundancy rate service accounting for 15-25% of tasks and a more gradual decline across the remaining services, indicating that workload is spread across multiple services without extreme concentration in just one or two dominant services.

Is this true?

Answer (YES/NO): NO